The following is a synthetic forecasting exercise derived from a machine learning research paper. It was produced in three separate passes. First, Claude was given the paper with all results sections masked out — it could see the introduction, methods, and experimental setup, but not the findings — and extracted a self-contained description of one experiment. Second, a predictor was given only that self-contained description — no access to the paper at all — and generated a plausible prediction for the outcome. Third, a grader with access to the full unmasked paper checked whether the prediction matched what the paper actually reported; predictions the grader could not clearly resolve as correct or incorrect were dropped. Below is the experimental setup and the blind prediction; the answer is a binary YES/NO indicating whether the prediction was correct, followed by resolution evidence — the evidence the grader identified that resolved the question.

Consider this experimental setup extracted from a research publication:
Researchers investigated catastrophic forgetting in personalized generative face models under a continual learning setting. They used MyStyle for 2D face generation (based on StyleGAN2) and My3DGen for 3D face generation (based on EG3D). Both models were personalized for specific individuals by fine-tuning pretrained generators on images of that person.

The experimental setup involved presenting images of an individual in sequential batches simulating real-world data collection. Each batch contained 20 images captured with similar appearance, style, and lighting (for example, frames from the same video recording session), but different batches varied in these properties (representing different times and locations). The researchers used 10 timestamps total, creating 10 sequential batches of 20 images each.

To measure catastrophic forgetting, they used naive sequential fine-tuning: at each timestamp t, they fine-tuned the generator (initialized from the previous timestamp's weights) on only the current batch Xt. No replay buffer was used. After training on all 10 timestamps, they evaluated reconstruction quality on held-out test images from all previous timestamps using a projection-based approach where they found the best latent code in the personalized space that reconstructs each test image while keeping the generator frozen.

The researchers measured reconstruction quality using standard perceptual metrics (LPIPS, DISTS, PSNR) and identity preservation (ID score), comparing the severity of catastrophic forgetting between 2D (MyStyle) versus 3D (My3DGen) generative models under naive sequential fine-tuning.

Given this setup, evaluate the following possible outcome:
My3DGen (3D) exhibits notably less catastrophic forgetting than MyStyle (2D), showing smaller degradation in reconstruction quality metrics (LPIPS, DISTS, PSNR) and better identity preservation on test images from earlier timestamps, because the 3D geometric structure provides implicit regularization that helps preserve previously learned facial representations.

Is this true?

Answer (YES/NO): NO